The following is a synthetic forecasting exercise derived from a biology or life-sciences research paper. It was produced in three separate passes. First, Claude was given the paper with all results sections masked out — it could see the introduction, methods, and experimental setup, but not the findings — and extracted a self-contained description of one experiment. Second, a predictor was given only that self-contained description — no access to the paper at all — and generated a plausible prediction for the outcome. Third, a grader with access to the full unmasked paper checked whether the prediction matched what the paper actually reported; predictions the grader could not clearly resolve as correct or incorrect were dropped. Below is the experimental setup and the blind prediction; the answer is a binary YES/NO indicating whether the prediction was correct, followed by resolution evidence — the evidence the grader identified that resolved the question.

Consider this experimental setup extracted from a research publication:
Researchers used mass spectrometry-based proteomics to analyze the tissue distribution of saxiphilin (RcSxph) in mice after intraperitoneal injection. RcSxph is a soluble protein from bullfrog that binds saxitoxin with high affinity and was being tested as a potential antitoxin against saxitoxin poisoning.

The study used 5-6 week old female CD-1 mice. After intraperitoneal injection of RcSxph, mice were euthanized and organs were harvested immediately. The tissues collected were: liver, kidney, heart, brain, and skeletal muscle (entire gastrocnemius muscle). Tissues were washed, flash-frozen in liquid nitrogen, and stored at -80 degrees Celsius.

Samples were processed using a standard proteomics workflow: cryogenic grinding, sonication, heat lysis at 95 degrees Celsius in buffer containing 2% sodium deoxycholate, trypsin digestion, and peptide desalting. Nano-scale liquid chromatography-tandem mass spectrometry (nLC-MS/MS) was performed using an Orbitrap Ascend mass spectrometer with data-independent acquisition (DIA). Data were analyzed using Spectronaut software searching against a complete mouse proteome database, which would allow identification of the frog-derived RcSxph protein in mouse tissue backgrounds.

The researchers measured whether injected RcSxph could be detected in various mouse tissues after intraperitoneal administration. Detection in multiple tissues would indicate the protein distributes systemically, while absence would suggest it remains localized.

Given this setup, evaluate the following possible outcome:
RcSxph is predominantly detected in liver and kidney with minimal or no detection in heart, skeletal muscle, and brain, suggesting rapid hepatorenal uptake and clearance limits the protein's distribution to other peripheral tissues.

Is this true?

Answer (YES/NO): NO